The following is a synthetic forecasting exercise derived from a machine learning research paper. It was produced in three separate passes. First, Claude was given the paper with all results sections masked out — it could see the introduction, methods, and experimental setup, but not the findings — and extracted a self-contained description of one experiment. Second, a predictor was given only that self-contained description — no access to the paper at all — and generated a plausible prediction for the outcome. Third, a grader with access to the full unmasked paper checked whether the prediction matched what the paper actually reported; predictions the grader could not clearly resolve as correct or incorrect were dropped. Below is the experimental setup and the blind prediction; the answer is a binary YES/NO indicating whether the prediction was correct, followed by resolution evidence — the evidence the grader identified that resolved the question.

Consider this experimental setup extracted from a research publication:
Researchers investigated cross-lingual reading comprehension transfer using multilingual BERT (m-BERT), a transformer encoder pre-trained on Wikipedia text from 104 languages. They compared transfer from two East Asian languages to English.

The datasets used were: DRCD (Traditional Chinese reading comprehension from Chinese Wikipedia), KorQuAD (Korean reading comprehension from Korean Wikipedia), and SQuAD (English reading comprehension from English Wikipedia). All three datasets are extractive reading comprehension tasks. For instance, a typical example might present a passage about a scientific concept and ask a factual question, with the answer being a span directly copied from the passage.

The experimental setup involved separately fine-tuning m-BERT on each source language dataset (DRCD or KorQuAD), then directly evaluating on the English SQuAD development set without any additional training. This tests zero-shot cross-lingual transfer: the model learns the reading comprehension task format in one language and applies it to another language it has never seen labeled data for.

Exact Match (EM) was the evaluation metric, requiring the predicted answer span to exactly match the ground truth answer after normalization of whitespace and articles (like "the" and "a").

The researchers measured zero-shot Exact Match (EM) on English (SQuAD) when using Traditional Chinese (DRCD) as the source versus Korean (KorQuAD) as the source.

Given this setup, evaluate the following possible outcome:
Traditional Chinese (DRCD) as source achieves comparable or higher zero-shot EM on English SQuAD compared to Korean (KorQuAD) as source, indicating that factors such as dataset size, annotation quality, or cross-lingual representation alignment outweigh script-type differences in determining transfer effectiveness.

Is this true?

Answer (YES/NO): NO